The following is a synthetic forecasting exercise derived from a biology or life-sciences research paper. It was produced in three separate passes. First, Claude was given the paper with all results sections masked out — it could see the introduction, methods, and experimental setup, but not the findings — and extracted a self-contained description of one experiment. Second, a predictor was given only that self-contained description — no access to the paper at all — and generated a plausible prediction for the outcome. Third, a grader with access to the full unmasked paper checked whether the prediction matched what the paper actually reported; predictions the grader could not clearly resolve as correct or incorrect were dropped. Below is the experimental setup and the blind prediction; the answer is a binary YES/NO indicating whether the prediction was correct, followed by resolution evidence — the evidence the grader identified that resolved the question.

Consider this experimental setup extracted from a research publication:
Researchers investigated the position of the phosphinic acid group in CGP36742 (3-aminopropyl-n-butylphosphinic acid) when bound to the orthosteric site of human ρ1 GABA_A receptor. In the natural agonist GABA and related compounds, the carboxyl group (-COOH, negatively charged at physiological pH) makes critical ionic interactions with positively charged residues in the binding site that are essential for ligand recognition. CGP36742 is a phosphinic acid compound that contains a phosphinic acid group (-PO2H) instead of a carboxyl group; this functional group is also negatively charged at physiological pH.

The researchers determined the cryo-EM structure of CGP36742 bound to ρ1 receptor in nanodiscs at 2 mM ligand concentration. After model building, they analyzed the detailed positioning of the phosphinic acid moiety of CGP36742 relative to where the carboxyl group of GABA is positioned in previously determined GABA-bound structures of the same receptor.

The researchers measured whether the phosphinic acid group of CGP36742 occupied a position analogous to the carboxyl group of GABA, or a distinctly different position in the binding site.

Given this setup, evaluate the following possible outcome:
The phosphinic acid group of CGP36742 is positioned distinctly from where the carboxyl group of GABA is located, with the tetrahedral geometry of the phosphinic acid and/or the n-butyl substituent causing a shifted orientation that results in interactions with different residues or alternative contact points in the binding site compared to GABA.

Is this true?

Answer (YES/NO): YES